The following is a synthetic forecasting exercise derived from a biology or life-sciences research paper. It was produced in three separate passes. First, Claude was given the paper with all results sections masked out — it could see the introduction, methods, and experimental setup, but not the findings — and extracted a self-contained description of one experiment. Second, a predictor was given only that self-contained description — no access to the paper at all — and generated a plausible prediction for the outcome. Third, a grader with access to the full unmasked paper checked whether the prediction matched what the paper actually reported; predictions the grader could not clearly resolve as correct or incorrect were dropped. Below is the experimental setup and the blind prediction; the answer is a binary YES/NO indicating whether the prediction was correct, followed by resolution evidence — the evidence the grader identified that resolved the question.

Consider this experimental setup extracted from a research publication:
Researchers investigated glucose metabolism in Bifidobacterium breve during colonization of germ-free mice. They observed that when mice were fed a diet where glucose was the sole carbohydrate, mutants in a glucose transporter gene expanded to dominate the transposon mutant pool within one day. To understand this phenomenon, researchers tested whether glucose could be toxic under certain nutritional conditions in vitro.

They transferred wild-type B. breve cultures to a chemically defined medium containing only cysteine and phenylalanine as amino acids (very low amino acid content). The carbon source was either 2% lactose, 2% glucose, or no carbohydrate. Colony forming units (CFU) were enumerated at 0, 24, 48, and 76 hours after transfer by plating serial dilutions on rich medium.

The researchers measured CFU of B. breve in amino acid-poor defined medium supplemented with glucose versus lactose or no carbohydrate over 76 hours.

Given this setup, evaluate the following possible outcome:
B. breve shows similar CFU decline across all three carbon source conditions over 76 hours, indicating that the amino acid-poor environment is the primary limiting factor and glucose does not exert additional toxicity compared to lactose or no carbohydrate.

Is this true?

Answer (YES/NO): NO